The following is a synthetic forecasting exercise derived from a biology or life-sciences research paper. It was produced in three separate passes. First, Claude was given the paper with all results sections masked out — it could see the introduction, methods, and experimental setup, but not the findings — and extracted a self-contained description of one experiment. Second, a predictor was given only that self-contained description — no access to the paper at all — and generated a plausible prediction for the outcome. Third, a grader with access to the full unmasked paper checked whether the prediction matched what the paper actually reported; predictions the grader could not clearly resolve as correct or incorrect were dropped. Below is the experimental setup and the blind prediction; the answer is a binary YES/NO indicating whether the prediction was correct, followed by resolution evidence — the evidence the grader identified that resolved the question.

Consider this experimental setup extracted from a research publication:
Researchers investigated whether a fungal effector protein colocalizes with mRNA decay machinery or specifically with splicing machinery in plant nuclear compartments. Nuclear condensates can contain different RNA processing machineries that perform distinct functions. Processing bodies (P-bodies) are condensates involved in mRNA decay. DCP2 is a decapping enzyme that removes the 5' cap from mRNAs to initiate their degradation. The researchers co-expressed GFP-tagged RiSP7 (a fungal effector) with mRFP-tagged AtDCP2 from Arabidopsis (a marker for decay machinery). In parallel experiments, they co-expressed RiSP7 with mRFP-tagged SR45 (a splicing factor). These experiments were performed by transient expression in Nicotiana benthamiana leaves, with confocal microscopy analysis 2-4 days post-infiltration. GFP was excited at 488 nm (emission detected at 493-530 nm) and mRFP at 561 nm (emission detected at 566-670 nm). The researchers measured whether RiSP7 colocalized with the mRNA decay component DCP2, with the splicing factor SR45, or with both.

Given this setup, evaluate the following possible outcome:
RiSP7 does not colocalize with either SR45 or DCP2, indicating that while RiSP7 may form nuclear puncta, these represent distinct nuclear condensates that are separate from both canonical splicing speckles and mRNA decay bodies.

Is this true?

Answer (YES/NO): NO